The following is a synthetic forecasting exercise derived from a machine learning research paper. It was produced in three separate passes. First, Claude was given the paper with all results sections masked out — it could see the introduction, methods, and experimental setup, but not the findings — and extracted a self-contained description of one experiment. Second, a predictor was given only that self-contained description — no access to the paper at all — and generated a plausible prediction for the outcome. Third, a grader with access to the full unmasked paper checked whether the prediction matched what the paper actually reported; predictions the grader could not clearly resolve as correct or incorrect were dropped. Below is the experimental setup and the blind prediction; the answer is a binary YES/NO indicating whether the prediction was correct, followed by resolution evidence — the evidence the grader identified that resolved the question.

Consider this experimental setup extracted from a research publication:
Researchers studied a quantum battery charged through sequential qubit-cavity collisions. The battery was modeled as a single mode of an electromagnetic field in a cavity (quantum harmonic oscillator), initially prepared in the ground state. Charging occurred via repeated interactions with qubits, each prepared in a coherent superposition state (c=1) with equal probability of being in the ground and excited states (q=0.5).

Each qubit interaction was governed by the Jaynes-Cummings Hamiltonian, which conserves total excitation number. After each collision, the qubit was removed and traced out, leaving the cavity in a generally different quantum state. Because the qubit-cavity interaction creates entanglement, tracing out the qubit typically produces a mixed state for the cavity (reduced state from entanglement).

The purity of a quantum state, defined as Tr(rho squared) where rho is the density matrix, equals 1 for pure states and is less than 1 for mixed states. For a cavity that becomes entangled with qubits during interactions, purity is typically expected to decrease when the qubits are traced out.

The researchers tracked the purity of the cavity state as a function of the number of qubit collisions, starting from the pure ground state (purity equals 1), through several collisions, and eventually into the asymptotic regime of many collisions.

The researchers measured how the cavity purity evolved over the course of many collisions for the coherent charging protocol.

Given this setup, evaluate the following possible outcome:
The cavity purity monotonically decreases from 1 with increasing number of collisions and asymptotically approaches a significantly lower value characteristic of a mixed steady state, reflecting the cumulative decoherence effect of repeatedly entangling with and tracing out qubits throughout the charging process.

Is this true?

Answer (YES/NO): NO